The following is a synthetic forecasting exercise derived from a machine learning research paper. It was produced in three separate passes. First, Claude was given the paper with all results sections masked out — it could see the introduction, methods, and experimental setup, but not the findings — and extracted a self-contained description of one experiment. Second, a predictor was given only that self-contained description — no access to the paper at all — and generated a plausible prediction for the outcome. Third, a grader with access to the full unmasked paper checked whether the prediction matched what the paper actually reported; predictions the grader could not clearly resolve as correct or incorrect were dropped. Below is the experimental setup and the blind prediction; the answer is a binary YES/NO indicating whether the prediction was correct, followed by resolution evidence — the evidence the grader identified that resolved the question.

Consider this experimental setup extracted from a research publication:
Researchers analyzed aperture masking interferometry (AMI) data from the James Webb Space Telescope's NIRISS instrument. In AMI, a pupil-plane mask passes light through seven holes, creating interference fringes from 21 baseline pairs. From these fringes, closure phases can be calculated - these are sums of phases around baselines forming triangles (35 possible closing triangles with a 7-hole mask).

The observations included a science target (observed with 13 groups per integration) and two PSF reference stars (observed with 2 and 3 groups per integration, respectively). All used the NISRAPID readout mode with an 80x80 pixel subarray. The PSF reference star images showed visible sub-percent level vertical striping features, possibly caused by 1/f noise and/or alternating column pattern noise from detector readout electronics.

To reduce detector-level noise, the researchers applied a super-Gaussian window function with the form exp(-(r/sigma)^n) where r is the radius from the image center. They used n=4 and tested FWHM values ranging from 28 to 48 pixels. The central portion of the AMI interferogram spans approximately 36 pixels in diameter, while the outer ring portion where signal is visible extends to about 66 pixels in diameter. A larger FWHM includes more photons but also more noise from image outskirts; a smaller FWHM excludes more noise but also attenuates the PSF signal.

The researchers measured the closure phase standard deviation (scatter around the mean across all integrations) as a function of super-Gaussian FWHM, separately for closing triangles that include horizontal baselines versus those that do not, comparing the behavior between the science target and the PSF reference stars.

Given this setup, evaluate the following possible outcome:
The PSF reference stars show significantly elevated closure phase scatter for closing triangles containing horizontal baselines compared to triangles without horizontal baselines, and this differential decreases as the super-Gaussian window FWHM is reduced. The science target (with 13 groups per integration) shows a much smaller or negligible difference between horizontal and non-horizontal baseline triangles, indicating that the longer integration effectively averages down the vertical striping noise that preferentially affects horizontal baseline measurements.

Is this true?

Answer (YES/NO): YES